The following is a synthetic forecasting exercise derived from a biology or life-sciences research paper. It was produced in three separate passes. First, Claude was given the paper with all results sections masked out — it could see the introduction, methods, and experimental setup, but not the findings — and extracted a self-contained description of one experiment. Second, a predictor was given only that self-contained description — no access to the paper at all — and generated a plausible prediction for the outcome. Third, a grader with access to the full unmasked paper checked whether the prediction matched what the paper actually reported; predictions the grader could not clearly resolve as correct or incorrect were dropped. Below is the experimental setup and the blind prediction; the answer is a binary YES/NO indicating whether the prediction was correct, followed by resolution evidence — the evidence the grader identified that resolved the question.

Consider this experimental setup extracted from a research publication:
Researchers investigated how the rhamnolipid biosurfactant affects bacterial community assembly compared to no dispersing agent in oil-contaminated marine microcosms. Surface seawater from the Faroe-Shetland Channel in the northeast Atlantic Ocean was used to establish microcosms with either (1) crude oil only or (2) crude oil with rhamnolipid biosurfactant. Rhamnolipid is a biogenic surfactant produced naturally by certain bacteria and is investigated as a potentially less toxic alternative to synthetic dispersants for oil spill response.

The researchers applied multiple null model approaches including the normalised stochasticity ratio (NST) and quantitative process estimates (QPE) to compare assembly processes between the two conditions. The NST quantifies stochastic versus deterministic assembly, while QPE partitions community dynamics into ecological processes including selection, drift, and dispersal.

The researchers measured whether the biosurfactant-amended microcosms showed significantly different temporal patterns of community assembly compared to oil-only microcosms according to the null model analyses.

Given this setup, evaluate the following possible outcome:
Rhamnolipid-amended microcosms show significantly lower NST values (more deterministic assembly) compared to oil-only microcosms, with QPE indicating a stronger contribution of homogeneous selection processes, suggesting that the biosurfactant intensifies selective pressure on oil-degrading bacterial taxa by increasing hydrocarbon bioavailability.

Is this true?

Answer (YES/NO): NO